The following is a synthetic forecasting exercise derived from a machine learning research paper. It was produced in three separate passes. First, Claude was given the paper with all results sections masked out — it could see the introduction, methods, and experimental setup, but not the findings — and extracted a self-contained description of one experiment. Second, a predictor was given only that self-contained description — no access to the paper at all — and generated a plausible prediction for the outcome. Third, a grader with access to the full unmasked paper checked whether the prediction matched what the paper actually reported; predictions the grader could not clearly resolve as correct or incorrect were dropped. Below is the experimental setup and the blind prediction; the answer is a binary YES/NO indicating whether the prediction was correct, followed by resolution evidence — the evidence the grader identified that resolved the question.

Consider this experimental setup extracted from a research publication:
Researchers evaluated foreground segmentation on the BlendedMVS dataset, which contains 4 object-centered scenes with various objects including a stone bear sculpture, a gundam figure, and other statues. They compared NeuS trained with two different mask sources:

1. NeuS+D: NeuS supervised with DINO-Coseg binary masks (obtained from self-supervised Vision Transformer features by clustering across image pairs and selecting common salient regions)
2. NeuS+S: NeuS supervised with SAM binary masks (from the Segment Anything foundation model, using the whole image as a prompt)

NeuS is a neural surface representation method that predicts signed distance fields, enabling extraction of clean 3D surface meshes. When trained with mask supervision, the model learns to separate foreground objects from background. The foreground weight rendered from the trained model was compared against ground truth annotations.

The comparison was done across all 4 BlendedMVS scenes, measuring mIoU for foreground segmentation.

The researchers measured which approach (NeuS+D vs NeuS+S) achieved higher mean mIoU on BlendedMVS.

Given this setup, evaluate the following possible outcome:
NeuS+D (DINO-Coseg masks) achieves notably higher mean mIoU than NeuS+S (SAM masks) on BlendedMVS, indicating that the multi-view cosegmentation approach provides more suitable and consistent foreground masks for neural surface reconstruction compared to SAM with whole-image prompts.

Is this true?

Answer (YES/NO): NO